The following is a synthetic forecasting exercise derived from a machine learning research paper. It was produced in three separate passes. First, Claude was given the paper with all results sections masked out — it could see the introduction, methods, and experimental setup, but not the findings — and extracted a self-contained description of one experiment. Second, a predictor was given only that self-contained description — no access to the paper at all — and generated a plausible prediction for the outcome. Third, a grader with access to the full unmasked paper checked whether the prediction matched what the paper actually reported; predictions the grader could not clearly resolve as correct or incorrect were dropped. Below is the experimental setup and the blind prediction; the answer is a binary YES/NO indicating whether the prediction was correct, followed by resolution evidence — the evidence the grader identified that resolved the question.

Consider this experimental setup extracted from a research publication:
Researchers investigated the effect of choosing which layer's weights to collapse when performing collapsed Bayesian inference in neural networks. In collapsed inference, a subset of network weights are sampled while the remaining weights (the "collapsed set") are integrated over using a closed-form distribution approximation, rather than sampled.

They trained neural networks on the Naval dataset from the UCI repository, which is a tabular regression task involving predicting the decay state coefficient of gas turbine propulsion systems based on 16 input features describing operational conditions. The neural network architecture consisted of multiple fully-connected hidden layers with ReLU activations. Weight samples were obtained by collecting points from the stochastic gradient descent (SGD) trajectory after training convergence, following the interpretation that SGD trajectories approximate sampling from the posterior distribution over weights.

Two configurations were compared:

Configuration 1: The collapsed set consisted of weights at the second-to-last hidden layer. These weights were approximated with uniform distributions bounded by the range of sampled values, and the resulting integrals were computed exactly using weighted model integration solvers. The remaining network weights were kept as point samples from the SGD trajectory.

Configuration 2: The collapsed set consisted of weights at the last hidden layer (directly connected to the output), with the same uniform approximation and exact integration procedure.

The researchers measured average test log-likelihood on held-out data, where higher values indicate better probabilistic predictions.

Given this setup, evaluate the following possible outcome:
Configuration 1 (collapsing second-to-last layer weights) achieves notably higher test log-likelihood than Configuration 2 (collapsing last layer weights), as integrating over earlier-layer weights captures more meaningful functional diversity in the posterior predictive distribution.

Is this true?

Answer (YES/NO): NO